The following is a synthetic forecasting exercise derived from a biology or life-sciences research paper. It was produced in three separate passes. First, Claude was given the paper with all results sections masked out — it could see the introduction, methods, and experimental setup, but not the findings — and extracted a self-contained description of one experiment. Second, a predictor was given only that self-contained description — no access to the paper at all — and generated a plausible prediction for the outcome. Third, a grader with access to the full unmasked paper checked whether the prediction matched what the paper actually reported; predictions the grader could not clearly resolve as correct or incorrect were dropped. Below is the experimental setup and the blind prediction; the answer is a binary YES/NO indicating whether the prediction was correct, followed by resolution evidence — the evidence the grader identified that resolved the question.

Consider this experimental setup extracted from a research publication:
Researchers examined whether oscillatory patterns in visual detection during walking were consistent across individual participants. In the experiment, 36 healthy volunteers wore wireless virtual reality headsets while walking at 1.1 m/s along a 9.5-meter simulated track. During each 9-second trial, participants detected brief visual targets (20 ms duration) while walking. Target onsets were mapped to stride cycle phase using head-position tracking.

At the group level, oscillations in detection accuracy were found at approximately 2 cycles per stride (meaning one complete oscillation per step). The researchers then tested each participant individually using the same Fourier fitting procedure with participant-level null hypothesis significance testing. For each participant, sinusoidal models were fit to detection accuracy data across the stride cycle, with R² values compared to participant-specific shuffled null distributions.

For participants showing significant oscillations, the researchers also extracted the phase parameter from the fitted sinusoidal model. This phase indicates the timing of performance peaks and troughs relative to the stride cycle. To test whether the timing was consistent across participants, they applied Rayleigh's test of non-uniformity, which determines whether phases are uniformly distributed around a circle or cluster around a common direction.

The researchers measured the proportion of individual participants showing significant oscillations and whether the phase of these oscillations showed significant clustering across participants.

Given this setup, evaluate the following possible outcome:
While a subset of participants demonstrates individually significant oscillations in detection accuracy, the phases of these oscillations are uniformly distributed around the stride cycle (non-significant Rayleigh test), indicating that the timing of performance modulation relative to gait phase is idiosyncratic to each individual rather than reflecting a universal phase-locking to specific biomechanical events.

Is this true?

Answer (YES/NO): NO